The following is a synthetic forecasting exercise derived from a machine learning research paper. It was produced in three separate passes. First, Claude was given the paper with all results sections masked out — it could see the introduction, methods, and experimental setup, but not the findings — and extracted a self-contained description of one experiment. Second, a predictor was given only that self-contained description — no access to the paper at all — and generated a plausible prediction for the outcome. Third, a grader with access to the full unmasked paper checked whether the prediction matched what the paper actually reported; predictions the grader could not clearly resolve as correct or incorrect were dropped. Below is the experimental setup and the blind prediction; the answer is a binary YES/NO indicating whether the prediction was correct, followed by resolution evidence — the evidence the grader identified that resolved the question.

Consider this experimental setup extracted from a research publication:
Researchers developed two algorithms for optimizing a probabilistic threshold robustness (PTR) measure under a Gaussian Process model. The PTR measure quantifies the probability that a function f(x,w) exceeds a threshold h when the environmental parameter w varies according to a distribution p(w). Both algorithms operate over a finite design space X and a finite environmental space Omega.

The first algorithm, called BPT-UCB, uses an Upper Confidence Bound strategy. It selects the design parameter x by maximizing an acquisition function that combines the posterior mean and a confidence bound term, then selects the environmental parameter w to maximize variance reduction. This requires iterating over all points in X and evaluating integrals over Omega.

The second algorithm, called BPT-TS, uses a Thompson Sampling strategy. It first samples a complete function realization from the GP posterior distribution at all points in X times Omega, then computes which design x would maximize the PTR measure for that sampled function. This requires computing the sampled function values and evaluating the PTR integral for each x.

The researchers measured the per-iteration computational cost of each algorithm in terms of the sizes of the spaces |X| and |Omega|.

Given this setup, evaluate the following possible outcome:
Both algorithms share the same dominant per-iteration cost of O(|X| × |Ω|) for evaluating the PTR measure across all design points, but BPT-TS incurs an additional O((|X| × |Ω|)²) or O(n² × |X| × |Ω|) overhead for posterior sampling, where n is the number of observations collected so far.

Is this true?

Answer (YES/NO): NO